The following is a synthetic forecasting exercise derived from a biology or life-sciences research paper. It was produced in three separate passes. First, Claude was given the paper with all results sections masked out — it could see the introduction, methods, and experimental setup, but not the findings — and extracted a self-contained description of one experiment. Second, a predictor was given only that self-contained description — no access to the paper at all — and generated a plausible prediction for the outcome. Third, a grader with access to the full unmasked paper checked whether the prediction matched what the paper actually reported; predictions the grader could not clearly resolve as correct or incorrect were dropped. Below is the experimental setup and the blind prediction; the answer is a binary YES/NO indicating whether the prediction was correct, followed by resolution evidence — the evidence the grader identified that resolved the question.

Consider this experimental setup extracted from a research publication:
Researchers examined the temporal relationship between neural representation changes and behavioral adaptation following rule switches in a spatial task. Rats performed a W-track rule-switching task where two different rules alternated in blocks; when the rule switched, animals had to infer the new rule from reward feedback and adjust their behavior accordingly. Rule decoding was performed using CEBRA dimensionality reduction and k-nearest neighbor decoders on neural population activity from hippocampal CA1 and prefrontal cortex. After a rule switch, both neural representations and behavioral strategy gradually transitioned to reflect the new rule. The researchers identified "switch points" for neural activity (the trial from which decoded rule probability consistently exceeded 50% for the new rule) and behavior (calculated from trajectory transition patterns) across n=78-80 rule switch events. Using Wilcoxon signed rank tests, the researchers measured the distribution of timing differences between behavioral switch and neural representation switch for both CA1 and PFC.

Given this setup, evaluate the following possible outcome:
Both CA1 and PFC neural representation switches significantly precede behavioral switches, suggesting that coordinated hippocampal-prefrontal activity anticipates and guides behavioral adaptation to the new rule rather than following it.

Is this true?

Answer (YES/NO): YES